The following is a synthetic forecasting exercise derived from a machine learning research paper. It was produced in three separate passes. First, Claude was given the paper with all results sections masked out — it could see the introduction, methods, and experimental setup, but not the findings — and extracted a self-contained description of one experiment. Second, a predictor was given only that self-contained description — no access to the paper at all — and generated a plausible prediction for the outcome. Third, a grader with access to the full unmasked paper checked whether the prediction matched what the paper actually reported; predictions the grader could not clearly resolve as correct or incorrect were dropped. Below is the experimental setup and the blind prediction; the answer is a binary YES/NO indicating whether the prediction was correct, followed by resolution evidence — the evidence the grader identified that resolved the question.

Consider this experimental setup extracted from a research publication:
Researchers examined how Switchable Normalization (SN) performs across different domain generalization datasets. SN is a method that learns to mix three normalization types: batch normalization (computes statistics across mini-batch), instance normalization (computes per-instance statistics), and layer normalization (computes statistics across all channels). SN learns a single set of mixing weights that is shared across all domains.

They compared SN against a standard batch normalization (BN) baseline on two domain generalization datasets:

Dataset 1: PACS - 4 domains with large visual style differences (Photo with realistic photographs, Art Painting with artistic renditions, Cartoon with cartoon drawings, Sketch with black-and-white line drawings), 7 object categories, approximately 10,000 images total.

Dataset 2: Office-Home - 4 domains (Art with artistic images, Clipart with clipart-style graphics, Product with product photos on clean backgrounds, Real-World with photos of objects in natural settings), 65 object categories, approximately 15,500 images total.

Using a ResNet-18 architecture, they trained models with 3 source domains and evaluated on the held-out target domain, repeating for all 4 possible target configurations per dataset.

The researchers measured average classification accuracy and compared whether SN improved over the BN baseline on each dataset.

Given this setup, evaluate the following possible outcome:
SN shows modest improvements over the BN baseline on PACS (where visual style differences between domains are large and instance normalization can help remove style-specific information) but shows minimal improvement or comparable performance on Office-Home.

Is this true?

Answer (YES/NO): NO